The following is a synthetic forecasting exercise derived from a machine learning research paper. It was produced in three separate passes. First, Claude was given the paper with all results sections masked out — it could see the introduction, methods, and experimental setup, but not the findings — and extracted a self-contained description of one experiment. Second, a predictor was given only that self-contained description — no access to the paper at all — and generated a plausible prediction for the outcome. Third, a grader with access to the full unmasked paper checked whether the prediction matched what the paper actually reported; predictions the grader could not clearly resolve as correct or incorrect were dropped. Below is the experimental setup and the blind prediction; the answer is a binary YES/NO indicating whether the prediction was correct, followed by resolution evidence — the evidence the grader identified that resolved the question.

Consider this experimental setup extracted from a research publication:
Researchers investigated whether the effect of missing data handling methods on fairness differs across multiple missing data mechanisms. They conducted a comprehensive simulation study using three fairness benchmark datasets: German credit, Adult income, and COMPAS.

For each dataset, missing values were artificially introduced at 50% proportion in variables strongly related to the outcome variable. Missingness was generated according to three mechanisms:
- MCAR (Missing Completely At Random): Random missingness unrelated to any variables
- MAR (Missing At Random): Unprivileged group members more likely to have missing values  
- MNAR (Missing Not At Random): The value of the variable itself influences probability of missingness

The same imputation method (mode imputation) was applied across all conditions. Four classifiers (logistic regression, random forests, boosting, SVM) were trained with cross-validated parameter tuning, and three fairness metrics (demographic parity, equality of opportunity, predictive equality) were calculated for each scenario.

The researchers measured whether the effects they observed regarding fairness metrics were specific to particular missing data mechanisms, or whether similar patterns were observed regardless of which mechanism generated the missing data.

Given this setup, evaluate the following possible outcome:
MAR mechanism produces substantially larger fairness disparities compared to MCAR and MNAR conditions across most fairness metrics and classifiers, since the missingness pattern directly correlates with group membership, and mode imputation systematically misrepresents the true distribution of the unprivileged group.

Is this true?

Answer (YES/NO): NO